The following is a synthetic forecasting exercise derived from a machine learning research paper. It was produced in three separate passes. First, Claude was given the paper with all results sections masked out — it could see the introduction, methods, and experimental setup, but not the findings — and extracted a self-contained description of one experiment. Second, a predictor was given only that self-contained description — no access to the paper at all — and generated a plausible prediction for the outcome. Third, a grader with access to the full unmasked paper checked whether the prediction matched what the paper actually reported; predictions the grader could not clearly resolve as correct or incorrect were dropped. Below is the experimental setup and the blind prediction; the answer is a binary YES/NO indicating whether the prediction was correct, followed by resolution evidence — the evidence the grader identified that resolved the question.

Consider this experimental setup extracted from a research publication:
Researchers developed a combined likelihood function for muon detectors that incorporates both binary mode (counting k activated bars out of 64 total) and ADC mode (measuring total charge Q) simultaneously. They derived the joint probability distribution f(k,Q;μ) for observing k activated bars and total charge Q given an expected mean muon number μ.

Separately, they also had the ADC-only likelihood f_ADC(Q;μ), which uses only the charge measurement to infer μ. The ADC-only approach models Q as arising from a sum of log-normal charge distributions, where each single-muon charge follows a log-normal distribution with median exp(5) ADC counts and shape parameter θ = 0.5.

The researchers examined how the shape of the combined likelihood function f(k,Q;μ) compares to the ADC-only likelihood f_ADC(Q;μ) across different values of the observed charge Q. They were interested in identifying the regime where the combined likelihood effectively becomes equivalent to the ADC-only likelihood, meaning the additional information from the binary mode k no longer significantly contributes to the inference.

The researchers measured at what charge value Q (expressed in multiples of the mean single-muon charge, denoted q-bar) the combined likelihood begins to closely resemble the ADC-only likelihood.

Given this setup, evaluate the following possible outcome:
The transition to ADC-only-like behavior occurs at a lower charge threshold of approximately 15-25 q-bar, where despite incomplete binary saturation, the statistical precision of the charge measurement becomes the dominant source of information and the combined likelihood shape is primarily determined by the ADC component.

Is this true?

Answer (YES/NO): NO